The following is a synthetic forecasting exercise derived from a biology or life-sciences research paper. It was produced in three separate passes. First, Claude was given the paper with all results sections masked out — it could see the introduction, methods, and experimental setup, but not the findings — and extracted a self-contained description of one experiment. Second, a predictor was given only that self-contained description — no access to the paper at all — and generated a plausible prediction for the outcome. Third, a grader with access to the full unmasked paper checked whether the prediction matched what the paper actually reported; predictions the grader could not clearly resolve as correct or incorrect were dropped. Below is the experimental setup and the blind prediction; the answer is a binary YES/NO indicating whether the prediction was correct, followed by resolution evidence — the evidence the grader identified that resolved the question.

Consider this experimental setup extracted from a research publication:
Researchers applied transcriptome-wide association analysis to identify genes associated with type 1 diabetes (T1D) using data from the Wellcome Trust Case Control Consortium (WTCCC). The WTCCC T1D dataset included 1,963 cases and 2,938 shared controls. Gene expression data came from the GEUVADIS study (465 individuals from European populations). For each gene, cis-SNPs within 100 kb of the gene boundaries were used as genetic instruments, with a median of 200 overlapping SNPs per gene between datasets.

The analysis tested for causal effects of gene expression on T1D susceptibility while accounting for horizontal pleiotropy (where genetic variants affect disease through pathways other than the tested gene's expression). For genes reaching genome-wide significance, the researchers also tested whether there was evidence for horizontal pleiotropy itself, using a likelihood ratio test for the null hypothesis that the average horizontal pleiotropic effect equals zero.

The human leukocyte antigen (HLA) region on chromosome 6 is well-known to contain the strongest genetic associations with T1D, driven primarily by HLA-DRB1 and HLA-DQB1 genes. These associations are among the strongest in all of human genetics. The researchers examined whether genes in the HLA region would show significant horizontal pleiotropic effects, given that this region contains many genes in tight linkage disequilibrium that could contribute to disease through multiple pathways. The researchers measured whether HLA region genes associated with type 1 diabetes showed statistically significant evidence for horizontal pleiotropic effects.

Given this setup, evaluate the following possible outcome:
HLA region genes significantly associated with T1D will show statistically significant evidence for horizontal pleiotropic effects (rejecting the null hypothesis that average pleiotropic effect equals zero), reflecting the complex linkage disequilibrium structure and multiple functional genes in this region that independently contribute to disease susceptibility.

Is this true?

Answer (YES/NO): NO